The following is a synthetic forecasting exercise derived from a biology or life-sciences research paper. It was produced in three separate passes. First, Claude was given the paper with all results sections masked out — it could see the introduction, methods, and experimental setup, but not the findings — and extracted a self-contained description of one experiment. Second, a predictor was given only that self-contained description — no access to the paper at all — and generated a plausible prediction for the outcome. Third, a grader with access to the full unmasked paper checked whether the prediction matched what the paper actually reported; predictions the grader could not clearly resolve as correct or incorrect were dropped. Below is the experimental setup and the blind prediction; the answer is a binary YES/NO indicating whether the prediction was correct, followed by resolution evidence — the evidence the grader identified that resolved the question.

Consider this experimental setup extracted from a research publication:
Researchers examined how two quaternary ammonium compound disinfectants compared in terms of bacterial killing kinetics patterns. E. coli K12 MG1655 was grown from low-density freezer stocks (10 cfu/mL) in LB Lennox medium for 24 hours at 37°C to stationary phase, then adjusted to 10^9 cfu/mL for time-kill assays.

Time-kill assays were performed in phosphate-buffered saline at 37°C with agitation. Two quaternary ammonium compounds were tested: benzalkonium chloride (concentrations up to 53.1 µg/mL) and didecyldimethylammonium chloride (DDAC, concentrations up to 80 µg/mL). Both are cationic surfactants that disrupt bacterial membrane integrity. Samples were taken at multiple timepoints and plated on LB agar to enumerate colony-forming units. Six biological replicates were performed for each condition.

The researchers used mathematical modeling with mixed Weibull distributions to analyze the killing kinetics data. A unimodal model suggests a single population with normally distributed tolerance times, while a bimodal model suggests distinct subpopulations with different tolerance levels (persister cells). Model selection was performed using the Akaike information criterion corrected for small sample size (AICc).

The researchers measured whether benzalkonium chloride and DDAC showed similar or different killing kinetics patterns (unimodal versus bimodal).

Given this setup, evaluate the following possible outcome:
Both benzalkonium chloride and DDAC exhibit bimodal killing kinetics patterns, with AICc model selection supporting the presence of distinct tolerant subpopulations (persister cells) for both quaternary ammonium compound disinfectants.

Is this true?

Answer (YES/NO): YES